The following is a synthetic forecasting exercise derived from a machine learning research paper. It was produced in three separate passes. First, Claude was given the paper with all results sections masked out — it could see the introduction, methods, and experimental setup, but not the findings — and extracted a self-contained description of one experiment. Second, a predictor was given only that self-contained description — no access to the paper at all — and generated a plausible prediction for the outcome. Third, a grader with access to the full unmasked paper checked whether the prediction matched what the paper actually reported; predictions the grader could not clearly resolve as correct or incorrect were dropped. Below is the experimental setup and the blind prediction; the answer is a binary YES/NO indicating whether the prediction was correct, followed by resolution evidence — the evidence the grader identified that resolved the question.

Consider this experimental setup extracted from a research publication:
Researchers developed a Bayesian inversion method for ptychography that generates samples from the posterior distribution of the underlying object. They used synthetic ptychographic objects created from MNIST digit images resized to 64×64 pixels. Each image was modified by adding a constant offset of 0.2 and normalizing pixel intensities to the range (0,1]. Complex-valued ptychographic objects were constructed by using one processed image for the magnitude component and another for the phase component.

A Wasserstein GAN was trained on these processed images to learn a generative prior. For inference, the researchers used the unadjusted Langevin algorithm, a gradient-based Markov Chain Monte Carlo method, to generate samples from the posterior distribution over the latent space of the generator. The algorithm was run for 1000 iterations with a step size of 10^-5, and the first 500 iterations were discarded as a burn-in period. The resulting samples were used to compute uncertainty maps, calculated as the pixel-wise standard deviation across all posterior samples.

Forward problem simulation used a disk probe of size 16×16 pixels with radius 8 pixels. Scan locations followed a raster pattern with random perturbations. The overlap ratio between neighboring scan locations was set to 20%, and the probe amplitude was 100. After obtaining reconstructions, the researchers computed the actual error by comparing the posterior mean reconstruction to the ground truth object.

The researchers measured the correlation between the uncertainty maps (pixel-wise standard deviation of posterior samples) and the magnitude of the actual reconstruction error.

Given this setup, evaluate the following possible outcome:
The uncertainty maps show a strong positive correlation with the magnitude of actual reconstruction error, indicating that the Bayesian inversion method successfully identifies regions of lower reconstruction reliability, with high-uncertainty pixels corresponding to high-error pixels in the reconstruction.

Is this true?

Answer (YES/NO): YES